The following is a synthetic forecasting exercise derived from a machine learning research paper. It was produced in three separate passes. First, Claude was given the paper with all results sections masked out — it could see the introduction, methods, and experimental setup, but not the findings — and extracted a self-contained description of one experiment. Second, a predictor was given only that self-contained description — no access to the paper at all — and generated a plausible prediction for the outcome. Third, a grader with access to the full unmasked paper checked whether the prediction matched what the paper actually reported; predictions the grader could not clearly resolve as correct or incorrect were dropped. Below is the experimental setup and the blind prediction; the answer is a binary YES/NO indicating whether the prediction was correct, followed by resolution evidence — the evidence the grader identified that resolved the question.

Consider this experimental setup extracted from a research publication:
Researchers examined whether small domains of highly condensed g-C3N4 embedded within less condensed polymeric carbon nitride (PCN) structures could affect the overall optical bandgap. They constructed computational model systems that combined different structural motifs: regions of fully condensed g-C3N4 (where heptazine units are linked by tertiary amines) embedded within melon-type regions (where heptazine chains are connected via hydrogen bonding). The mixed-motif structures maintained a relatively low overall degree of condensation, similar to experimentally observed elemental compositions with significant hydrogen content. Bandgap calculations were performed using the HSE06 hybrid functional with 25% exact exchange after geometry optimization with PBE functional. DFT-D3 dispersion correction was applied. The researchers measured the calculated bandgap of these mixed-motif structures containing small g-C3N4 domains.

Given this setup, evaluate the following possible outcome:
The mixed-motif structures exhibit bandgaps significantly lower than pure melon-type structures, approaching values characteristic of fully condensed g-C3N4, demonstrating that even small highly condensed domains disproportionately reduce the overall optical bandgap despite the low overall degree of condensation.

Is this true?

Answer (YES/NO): YES